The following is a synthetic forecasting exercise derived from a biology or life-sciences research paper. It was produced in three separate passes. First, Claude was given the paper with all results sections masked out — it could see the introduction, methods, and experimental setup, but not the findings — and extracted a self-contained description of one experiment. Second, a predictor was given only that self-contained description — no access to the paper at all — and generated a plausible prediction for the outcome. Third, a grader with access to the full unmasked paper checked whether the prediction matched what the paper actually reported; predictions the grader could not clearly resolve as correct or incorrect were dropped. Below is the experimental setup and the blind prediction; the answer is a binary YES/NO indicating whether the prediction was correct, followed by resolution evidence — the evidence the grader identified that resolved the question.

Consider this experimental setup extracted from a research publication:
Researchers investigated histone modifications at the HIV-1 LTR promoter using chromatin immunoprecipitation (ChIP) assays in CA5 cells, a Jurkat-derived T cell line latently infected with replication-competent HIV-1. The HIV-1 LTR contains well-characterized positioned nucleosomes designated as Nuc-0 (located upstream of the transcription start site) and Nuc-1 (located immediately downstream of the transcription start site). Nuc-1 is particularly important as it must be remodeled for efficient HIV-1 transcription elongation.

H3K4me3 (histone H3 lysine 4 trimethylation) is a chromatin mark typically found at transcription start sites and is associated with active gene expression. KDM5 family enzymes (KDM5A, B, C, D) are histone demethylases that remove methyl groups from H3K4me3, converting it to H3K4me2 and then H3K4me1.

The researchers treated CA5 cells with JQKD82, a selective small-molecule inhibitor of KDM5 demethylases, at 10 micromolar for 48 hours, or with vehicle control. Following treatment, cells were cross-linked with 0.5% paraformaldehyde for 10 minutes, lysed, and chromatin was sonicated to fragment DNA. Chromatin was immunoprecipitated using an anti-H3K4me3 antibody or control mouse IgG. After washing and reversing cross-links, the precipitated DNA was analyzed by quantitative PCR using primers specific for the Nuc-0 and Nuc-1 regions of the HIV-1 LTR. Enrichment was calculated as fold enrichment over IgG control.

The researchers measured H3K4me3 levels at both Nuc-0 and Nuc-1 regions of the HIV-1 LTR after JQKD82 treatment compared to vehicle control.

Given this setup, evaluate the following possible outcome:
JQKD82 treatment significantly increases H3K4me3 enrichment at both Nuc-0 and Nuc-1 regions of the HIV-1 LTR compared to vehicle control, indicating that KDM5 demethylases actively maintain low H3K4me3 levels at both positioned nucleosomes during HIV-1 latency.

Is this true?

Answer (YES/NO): YES